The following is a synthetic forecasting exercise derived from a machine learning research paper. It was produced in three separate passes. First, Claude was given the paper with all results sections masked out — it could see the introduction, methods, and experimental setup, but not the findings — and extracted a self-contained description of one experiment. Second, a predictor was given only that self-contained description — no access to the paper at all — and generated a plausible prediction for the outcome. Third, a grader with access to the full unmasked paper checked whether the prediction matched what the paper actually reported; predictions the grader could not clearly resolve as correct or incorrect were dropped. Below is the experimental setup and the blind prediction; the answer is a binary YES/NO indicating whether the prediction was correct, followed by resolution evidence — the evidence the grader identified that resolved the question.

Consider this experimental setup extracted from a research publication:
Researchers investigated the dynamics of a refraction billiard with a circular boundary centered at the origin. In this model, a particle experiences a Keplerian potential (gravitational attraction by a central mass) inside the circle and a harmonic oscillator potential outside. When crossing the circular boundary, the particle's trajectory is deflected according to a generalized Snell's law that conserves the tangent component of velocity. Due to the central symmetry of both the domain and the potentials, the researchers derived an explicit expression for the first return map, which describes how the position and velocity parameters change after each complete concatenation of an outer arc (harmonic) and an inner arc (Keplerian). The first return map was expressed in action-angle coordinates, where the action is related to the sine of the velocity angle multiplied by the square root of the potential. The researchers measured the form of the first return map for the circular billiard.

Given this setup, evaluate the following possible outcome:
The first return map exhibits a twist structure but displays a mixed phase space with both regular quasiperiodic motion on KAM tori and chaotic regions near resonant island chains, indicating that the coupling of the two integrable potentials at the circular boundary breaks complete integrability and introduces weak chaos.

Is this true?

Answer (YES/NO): NO